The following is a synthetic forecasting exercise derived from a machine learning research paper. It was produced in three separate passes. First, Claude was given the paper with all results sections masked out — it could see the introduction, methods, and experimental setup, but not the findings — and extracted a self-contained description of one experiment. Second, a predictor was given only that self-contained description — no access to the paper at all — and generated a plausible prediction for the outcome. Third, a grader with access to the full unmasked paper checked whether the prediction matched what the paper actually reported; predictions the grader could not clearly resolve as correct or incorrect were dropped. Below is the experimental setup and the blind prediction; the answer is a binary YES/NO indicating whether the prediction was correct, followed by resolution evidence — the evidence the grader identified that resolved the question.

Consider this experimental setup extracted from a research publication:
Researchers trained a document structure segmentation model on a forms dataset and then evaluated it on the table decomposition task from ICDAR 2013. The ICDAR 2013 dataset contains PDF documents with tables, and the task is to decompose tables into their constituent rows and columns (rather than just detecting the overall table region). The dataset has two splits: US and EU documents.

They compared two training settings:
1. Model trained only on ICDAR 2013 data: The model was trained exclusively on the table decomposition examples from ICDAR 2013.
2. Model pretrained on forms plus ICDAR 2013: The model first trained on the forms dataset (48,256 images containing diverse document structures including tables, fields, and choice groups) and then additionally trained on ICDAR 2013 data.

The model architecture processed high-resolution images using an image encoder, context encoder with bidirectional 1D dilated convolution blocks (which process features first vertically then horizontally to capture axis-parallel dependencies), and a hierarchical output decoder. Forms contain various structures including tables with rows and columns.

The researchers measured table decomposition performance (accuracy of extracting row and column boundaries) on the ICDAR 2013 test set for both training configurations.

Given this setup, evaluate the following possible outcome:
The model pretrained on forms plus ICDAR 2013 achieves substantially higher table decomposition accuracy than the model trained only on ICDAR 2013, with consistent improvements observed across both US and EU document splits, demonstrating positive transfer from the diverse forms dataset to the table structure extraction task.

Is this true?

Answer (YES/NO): NO